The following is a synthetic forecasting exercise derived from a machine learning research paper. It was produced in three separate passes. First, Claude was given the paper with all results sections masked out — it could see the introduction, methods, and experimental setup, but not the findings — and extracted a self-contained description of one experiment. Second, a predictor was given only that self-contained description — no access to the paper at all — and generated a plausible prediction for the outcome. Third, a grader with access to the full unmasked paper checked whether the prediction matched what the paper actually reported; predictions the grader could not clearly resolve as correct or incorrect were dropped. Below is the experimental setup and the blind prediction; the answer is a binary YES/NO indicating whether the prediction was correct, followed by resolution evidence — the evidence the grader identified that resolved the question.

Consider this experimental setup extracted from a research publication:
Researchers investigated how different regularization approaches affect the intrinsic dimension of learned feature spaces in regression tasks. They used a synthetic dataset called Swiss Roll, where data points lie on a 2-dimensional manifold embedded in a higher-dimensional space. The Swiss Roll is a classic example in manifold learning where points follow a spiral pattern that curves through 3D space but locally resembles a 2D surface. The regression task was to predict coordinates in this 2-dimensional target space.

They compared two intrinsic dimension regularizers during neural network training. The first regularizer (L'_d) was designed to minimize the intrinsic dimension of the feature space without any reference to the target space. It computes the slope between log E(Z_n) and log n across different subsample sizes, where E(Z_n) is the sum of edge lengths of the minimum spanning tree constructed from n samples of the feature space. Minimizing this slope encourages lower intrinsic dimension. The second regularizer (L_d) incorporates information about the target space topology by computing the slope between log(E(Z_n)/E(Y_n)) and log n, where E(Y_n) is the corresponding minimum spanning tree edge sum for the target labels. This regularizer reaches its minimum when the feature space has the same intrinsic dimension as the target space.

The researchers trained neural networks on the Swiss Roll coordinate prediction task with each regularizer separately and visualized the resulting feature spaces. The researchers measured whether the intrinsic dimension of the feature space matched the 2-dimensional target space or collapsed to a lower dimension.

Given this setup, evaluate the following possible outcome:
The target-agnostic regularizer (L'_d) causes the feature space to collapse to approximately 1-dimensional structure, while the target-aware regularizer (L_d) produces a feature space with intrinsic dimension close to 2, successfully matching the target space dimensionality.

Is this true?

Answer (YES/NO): YES